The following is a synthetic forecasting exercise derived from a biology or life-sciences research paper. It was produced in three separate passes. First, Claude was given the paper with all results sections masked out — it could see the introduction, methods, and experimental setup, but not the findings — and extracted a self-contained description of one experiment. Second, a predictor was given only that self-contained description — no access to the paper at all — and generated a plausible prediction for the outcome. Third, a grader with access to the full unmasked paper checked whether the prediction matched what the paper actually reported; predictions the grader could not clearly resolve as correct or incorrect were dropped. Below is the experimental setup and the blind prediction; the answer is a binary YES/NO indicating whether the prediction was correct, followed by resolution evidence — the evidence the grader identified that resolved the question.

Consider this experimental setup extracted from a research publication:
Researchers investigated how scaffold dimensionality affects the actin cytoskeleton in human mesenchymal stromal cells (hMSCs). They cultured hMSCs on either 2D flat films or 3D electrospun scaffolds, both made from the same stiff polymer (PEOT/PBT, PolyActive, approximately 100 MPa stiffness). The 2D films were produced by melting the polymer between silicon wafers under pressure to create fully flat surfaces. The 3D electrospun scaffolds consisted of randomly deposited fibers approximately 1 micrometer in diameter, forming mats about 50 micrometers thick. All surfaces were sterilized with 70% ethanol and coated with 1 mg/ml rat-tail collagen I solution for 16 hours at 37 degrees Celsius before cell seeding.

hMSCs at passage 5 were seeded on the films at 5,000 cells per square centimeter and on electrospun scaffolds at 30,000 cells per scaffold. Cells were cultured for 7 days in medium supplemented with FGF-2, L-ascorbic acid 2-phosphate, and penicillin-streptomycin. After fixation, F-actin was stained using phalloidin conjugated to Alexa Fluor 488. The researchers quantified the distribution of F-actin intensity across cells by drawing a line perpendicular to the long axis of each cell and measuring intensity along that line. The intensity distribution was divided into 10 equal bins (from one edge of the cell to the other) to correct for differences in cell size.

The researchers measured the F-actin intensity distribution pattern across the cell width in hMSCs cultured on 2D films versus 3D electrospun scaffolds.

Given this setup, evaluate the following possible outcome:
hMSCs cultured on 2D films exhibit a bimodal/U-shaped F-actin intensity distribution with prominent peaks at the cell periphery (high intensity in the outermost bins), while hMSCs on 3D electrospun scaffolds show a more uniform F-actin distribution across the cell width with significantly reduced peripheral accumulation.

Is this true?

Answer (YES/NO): NO